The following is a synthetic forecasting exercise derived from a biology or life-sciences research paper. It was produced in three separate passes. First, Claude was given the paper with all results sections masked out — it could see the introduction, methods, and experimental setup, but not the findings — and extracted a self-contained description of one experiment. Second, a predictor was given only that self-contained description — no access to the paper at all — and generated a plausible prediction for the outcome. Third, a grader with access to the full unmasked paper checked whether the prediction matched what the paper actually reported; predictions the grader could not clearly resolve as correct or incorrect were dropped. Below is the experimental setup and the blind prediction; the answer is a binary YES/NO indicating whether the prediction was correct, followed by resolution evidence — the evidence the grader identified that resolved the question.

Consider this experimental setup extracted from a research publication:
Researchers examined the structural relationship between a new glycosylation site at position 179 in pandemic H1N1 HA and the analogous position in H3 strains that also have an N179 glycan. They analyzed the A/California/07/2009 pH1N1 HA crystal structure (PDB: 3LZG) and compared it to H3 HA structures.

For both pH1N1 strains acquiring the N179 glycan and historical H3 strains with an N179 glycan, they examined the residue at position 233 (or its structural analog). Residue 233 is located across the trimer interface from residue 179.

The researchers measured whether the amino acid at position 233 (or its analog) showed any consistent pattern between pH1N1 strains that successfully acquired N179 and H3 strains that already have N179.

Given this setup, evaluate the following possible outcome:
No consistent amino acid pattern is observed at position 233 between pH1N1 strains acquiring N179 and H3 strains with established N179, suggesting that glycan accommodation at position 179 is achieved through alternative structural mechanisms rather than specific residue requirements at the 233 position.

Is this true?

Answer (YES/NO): NO